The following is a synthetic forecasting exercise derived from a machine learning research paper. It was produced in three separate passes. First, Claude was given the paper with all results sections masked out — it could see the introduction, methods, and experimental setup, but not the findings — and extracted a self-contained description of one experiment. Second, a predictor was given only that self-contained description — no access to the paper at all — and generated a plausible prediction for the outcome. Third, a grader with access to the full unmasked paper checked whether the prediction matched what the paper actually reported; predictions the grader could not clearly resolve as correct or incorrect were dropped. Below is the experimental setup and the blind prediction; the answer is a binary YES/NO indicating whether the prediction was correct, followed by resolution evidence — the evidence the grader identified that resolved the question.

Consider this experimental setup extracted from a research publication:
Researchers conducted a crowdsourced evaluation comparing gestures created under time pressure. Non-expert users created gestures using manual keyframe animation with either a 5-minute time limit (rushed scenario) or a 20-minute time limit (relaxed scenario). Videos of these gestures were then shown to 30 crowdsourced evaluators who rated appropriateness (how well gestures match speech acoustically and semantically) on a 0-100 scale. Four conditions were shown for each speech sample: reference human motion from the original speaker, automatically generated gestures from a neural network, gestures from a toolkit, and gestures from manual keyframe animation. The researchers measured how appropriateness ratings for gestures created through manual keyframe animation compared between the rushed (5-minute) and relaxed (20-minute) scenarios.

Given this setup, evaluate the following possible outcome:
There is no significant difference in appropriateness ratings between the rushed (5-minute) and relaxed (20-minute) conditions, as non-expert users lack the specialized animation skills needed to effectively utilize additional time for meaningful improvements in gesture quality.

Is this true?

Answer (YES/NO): NO